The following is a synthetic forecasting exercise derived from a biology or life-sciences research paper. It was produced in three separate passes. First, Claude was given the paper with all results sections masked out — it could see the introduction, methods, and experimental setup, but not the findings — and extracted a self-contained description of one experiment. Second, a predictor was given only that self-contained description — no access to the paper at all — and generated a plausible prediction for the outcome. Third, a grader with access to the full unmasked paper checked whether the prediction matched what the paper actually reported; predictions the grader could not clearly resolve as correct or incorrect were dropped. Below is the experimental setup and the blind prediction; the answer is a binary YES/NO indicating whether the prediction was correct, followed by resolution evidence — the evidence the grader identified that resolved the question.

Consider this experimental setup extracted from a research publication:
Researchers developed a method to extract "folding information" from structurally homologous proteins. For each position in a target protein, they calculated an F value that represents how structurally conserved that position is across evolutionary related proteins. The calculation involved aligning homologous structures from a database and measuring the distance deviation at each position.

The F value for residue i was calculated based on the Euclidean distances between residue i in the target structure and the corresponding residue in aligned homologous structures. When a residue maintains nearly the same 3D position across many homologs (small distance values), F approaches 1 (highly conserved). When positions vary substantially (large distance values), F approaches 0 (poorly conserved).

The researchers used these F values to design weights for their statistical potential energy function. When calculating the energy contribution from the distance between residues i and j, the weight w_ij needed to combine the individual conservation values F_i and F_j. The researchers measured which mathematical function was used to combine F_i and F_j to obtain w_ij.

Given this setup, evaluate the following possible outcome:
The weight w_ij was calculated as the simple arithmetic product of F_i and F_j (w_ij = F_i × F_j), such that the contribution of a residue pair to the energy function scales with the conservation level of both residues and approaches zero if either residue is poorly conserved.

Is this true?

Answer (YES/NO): NO